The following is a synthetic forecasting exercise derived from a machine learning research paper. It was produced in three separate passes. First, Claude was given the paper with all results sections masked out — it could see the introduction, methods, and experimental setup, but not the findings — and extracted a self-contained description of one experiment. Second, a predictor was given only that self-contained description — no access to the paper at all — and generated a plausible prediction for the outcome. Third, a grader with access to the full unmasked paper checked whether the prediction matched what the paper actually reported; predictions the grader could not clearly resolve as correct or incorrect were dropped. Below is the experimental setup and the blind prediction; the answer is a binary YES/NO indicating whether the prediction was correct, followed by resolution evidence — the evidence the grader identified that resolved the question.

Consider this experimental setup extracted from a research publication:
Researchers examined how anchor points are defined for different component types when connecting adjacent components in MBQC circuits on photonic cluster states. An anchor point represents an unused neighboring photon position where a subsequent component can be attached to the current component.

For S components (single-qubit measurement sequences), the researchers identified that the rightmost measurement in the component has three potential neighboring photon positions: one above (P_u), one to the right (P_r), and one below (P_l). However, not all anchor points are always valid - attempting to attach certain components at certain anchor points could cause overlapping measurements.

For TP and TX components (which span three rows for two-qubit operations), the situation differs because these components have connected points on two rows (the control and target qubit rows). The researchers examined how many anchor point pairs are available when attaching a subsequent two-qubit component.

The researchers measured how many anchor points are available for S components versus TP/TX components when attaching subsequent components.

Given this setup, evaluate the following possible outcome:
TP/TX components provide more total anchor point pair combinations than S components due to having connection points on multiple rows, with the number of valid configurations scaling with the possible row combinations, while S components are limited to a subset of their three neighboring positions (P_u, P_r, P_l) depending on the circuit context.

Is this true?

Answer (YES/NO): NO